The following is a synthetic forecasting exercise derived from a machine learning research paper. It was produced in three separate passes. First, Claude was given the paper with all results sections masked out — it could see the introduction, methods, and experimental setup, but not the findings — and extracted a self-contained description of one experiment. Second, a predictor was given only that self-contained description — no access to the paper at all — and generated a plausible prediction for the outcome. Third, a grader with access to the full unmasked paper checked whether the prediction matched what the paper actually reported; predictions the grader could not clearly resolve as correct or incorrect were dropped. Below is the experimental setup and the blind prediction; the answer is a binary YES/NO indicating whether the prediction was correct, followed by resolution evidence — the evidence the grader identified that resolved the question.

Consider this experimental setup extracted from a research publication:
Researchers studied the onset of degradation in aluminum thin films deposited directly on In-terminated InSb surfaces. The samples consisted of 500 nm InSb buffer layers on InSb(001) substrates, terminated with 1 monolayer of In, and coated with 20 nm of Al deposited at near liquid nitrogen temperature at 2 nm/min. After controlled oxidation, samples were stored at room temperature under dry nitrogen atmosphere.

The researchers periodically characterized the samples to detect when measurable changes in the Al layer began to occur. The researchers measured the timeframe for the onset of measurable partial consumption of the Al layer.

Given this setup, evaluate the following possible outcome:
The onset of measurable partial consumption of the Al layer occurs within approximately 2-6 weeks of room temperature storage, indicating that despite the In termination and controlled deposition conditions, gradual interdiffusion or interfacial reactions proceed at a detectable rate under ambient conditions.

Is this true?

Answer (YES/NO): NO